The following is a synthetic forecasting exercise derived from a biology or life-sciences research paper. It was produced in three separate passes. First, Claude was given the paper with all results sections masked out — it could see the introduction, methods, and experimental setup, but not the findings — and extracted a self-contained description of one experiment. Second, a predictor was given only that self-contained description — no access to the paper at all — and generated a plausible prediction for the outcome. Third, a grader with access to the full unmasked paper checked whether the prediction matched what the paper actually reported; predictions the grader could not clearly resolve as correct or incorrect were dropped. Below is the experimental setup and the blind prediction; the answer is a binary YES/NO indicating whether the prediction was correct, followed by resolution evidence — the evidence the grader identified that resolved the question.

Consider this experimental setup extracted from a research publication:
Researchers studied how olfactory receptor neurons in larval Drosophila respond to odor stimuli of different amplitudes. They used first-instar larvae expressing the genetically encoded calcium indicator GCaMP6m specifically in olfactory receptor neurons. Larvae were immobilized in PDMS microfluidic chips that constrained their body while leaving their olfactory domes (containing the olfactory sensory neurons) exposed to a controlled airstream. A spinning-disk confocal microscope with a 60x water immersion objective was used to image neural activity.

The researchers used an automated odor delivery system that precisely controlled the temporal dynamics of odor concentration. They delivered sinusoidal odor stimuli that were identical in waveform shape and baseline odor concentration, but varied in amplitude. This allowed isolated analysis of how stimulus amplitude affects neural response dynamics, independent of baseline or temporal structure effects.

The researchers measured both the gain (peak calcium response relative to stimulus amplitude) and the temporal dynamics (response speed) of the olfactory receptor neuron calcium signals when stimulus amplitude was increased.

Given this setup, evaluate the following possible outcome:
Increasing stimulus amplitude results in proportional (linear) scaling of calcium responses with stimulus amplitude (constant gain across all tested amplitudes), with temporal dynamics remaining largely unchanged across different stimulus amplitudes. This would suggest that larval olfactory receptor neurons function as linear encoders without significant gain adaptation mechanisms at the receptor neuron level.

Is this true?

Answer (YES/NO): NO